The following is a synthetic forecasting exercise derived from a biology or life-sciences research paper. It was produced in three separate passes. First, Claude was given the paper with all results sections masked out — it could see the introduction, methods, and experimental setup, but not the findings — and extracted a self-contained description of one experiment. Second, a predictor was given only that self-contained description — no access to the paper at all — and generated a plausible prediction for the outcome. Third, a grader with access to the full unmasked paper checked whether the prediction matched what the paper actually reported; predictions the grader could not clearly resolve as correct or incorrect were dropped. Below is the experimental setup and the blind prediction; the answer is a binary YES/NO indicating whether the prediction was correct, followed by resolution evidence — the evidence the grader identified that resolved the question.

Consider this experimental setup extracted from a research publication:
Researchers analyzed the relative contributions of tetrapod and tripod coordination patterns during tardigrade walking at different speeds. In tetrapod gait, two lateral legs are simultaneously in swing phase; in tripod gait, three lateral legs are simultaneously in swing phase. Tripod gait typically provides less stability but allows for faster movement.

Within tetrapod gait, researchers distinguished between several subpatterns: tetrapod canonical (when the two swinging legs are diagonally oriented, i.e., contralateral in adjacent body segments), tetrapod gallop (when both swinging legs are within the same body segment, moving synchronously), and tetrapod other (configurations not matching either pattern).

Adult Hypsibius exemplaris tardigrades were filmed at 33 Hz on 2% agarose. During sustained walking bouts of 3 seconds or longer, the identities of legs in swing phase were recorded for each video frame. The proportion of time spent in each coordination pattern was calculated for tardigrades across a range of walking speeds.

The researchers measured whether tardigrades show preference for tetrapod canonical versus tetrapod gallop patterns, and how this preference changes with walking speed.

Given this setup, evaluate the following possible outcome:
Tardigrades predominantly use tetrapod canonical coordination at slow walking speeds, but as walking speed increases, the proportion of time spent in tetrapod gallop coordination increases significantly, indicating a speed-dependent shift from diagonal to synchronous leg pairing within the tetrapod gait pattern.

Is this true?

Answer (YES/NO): NO